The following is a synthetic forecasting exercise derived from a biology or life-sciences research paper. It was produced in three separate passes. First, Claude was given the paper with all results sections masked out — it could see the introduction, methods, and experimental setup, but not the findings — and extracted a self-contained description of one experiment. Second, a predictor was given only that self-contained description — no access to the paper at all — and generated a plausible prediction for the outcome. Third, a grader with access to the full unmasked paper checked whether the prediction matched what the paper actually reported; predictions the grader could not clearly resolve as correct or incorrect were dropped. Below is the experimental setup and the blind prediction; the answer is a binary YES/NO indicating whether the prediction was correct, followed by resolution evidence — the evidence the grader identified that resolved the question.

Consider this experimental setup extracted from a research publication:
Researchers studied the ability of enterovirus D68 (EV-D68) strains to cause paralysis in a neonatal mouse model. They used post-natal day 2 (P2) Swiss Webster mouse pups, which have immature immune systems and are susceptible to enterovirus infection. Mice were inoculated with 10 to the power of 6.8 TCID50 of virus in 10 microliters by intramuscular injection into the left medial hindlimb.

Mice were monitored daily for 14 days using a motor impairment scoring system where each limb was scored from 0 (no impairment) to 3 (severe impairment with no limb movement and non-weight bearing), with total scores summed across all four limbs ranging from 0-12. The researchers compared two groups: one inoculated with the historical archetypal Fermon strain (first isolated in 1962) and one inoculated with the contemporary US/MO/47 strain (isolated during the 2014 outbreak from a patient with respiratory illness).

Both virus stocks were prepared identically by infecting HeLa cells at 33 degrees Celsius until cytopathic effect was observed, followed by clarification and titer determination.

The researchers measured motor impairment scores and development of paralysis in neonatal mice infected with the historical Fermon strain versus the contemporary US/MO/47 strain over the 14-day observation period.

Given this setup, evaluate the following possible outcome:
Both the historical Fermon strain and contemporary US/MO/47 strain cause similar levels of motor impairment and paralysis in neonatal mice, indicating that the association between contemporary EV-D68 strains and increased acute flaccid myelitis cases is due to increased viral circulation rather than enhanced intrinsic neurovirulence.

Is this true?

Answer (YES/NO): NO